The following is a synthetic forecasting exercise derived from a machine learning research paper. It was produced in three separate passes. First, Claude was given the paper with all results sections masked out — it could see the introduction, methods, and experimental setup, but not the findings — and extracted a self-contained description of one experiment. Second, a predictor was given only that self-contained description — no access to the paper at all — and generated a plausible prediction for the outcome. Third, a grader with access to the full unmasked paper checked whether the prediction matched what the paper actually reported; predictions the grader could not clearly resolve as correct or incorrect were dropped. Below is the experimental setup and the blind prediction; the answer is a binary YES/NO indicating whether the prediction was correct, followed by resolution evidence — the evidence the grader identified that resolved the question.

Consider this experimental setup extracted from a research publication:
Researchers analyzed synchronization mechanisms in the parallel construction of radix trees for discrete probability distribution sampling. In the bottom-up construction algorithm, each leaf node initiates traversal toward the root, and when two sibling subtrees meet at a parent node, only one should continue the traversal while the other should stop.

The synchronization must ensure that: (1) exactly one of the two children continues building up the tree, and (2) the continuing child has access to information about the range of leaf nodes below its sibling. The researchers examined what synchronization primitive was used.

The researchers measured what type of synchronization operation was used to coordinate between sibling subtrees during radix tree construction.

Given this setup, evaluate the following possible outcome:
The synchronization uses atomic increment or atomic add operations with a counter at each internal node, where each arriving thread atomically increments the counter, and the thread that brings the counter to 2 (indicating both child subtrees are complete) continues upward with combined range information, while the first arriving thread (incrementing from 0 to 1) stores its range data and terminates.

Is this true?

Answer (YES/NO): NO